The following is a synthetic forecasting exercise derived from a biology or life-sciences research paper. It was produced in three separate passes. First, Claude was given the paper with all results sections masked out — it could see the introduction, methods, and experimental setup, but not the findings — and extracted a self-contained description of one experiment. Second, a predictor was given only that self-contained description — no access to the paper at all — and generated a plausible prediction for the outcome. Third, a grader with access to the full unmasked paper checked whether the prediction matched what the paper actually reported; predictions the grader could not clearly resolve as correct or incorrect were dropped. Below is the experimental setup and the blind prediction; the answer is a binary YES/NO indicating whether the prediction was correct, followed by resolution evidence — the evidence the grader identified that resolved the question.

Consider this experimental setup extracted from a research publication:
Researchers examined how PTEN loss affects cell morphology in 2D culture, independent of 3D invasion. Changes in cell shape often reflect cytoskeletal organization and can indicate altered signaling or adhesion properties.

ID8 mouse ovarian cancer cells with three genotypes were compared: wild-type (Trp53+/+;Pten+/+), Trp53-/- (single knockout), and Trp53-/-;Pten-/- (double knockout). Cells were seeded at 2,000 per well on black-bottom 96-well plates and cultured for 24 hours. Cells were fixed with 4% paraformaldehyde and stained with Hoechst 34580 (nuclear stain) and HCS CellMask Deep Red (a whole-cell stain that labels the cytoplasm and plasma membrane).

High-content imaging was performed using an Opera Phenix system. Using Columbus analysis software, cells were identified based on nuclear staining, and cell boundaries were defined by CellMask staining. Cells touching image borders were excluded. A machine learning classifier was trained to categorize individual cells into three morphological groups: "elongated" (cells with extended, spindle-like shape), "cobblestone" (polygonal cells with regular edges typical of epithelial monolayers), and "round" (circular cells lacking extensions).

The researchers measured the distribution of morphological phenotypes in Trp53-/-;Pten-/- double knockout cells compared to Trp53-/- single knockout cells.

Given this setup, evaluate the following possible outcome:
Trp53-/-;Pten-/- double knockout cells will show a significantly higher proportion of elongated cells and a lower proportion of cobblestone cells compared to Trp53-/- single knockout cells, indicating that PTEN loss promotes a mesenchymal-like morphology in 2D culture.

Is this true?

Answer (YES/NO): NO